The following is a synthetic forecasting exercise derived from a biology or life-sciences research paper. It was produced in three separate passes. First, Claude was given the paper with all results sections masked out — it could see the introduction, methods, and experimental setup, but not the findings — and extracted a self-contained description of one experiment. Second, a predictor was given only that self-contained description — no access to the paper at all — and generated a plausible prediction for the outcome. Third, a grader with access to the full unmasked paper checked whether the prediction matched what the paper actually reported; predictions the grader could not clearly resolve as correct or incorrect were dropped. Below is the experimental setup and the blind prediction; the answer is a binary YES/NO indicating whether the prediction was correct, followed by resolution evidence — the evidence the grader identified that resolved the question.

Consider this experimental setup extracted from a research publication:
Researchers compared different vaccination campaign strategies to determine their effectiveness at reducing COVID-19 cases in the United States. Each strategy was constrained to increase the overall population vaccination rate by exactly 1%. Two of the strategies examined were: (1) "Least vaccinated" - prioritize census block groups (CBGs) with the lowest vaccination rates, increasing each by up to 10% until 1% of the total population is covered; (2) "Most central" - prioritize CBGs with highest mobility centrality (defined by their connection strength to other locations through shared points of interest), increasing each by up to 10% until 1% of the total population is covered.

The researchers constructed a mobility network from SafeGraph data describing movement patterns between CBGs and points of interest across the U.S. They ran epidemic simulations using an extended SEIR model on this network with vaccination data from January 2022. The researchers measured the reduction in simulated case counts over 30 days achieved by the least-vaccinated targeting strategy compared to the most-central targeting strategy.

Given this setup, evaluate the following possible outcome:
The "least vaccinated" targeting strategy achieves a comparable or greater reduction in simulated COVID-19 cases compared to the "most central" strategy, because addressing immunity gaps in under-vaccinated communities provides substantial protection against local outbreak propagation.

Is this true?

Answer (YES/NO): NO